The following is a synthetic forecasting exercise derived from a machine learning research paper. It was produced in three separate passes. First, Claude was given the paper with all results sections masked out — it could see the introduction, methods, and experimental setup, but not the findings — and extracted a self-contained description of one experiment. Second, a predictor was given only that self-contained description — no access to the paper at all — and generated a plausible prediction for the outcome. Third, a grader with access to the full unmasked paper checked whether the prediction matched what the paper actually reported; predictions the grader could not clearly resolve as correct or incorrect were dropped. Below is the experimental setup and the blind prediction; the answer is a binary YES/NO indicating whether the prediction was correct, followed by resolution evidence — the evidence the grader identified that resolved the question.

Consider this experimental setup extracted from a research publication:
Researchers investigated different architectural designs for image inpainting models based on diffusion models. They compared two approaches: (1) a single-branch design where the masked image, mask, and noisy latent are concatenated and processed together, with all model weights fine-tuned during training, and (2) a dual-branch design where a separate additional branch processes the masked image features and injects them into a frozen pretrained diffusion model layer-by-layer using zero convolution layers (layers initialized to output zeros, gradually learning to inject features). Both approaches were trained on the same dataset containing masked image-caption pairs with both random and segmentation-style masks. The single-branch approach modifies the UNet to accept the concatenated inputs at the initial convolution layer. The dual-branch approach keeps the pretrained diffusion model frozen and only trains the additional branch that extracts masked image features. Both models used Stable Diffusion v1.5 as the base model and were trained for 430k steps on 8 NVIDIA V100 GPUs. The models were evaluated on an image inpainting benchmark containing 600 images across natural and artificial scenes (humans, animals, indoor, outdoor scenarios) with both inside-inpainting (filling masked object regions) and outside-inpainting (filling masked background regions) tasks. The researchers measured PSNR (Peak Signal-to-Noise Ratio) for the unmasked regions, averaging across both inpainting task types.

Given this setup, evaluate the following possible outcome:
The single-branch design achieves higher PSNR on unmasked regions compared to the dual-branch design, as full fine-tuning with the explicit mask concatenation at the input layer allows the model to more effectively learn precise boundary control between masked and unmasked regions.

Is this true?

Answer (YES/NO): NO